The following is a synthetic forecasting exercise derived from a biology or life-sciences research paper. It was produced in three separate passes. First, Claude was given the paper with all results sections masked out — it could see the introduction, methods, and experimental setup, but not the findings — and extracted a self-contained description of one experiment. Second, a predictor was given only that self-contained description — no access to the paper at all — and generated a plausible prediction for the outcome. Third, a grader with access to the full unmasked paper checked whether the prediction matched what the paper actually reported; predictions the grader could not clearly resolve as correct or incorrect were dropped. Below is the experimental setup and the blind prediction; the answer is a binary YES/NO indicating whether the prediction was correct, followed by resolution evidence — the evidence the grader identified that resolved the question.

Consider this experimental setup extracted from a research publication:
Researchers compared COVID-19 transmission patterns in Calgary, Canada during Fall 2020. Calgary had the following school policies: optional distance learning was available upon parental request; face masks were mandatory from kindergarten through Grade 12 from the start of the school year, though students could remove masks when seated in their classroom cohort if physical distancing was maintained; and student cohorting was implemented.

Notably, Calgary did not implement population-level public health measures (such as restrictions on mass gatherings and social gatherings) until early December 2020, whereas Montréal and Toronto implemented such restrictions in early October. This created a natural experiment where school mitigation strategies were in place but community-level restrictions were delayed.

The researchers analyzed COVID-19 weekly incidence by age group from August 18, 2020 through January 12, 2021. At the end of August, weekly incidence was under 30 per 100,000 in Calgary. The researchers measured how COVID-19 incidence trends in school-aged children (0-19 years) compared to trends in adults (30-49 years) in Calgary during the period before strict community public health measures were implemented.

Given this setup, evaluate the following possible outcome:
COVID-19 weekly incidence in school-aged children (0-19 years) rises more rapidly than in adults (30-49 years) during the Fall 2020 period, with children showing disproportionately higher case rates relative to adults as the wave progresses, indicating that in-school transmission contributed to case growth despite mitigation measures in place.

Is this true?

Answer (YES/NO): NO